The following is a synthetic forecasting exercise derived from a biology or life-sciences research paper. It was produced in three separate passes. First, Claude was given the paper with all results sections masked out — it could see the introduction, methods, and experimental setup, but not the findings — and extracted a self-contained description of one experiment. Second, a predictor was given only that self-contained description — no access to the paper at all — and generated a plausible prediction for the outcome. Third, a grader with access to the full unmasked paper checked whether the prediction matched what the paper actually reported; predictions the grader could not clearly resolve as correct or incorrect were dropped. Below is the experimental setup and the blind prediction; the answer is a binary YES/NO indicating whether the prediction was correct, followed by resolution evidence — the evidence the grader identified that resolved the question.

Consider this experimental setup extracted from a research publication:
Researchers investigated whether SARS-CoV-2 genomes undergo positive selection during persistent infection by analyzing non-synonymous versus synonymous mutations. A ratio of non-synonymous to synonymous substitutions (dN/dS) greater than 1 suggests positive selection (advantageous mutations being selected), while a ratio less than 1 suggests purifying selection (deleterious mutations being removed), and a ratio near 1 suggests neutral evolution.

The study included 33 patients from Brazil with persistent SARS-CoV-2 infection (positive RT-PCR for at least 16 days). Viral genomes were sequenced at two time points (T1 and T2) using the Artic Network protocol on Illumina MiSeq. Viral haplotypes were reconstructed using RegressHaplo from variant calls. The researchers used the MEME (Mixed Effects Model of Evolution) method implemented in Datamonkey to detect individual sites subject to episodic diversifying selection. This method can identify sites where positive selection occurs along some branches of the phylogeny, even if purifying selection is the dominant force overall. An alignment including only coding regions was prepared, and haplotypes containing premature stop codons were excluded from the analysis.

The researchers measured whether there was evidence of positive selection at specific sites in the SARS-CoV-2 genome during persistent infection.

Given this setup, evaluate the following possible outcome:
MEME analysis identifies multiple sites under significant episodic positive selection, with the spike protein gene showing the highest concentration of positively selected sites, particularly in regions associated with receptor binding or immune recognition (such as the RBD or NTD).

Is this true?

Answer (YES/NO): NO